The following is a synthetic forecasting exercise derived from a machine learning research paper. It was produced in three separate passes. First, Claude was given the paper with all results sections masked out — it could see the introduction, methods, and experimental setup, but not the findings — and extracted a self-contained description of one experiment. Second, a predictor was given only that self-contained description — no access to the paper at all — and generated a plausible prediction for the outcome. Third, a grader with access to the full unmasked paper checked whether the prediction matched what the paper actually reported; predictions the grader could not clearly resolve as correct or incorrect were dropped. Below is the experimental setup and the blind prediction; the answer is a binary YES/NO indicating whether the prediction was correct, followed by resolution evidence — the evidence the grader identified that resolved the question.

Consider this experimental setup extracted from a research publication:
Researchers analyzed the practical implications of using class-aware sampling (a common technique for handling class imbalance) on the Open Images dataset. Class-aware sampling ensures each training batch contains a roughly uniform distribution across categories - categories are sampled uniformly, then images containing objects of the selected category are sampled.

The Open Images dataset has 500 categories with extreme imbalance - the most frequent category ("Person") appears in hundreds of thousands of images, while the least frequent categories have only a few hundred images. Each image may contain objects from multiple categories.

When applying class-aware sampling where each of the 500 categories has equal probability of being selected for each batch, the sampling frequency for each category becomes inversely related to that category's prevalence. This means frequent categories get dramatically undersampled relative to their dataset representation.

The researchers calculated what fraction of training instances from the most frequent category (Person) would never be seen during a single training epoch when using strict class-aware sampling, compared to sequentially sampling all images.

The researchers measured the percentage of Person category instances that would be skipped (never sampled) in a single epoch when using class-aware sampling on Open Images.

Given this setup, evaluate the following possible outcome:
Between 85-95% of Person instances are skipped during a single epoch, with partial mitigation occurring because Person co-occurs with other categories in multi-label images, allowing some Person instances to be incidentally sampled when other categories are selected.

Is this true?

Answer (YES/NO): NO